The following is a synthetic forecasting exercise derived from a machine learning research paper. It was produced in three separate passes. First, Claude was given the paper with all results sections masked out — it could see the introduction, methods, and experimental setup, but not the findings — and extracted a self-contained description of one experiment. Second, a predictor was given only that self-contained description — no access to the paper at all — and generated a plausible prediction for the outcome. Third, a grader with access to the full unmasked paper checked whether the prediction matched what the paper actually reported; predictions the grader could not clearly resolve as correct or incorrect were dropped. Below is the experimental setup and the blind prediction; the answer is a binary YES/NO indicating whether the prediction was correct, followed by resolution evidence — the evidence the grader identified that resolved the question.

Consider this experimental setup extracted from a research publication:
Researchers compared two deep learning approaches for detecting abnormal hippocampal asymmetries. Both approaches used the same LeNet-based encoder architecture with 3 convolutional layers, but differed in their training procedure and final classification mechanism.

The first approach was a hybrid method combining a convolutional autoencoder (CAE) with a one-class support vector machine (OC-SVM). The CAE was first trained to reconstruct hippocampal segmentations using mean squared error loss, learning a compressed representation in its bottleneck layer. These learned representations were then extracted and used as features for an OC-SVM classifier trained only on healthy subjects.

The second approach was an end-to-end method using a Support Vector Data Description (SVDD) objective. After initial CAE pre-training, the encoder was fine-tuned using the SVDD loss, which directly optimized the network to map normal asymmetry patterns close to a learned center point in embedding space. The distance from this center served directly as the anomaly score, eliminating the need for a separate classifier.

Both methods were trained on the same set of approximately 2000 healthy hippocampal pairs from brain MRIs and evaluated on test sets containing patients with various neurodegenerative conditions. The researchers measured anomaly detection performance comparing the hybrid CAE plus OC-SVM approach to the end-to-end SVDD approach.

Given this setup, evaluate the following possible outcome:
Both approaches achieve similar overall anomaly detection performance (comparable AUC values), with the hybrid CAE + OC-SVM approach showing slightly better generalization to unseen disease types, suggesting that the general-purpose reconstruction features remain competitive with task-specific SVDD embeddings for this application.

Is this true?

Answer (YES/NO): NO